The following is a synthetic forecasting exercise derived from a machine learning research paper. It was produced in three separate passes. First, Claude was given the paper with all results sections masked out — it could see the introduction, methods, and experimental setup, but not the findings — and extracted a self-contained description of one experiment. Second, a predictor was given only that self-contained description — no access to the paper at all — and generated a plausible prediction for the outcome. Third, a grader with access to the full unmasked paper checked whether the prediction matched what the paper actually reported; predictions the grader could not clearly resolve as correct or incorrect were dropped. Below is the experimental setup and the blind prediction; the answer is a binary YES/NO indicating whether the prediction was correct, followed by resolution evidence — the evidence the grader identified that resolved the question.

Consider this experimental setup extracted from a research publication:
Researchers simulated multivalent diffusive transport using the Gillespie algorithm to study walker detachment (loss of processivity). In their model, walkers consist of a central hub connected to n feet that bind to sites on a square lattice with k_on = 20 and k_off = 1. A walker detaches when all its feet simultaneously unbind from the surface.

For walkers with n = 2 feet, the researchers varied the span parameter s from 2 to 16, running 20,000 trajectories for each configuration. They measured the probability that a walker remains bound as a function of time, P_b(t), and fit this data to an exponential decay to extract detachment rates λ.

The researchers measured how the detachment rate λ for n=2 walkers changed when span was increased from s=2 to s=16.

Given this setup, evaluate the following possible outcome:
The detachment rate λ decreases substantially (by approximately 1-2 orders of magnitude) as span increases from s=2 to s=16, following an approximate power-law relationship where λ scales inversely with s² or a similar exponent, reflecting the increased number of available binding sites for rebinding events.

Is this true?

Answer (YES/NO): YES